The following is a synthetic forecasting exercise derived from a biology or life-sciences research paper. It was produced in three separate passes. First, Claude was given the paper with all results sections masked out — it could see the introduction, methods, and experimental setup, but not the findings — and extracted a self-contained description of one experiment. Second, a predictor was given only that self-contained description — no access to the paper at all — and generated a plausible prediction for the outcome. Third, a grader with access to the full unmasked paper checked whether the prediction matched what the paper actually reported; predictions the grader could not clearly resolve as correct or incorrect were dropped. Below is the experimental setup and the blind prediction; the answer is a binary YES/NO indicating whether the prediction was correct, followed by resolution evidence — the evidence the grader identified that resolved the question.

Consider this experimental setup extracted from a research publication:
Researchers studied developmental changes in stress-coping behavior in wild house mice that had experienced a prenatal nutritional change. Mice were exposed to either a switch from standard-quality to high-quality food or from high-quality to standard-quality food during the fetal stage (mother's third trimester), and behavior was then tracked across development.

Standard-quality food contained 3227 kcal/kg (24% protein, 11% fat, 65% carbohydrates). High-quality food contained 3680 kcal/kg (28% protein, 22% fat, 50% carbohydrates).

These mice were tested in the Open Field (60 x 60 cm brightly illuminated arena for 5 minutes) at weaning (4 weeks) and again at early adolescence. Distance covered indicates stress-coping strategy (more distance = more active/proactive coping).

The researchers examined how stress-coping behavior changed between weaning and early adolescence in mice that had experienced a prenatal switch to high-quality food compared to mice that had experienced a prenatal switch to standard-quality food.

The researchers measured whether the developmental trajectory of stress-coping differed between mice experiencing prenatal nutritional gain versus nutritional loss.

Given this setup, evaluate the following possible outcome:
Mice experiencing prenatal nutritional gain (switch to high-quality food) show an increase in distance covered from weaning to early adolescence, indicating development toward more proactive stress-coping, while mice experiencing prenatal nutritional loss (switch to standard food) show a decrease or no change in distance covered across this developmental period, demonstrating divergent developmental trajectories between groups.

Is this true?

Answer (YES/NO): NO